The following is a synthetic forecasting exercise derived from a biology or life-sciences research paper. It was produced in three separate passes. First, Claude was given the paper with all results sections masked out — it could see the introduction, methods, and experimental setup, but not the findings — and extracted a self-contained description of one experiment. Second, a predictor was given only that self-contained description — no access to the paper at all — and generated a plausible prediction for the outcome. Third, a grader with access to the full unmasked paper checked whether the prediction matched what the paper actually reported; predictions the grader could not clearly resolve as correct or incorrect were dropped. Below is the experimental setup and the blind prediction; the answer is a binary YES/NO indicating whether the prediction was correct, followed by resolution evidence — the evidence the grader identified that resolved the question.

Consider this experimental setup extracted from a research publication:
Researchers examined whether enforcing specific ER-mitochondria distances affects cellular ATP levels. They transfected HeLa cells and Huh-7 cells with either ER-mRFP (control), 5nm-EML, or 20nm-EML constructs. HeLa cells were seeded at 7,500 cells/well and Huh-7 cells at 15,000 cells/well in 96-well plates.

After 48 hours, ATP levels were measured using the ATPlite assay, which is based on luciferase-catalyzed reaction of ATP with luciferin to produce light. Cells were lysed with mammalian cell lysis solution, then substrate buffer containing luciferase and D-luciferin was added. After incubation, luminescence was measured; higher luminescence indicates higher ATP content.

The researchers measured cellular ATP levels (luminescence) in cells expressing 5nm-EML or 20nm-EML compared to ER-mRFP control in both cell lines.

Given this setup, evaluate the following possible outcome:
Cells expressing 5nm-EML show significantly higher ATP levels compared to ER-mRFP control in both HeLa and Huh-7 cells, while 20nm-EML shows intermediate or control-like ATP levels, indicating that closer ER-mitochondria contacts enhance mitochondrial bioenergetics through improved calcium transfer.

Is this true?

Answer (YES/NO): NO